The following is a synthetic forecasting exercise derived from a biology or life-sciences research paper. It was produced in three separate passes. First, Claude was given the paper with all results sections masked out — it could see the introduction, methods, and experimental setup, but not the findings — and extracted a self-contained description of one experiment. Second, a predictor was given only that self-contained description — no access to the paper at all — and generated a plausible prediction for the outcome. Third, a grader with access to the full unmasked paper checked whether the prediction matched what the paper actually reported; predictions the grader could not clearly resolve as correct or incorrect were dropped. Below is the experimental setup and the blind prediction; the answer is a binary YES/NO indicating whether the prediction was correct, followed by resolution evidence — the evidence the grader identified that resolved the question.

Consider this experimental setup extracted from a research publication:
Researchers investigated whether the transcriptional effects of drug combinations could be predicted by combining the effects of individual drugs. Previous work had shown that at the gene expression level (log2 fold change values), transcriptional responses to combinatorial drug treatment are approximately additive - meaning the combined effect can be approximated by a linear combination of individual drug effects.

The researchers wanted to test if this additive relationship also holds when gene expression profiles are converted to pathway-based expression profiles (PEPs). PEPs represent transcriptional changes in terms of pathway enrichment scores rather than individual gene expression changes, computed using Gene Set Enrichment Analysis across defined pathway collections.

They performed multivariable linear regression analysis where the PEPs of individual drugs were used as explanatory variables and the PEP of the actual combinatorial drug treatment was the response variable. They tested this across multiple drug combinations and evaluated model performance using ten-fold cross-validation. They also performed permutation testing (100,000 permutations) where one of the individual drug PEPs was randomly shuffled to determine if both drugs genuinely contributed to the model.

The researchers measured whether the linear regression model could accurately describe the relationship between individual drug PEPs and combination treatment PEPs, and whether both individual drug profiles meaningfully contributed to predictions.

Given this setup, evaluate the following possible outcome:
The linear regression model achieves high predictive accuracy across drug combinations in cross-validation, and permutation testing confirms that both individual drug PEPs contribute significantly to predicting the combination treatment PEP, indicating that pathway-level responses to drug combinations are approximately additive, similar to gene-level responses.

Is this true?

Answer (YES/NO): YES